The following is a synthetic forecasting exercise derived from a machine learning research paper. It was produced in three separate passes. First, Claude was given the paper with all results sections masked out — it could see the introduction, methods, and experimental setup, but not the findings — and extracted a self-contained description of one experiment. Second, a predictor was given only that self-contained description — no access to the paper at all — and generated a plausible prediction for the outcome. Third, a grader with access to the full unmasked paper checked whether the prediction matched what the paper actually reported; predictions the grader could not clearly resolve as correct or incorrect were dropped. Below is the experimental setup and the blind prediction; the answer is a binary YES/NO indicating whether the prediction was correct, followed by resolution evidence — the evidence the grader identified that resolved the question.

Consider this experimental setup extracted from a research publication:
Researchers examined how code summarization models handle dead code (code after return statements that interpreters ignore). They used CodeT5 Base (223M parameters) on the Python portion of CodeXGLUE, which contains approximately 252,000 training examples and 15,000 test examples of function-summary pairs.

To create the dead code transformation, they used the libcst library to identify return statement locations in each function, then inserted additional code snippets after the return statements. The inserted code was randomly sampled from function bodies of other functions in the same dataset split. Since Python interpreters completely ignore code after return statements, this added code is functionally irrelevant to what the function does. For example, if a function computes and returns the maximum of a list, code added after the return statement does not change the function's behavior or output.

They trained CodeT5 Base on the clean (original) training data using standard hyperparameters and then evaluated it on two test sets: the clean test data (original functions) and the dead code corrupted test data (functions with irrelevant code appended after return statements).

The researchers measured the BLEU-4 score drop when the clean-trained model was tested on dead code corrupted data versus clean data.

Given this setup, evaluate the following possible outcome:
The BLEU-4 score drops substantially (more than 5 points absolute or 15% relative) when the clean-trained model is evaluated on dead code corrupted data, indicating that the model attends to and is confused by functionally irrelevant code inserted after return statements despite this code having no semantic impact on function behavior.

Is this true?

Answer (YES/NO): NO